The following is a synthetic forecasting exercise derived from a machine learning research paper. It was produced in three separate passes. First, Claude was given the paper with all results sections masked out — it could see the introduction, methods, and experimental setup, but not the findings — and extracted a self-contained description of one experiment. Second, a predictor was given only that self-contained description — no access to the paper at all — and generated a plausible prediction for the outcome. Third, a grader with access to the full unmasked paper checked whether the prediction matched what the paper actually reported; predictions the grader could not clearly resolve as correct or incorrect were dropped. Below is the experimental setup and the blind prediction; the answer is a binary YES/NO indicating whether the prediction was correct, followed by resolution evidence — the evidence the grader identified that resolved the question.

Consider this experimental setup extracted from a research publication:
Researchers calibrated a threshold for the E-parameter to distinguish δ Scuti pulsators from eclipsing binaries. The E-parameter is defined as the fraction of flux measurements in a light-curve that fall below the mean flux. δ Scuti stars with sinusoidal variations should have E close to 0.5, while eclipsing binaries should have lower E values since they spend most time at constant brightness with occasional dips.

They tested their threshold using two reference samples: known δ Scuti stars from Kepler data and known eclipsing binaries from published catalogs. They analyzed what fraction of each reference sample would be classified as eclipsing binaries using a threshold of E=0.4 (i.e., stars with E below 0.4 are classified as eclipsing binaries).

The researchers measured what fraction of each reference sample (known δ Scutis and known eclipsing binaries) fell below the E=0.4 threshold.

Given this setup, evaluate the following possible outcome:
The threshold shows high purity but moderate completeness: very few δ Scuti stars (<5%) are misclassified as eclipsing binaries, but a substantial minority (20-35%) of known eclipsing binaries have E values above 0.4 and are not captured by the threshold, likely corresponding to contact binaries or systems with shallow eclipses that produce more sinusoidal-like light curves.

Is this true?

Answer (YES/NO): NO